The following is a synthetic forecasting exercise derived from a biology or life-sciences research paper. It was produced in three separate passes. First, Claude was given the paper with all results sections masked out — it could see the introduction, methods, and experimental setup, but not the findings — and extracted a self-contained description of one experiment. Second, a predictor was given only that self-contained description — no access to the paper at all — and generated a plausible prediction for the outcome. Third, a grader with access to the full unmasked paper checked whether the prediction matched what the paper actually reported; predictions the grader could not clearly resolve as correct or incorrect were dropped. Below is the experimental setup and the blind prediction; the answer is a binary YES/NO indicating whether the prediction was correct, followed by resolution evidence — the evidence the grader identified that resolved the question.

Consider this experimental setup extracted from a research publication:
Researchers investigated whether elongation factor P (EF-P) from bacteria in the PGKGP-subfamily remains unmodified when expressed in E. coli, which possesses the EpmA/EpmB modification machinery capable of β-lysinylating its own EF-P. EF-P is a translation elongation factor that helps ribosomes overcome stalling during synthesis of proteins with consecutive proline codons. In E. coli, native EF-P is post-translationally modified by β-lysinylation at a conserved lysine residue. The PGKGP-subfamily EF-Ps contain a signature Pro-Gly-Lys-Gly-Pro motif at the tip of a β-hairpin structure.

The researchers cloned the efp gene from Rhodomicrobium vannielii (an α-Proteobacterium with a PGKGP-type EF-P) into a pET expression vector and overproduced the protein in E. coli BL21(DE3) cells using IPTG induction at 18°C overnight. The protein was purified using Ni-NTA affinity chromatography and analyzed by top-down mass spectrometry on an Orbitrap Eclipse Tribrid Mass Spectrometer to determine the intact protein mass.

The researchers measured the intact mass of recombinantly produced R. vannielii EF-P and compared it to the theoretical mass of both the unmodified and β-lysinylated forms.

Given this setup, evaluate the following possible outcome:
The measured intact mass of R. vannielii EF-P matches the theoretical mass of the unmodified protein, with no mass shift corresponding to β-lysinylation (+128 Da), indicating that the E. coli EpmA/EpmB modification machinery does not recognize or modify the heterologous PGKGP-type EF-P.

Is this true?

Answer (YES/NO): YES